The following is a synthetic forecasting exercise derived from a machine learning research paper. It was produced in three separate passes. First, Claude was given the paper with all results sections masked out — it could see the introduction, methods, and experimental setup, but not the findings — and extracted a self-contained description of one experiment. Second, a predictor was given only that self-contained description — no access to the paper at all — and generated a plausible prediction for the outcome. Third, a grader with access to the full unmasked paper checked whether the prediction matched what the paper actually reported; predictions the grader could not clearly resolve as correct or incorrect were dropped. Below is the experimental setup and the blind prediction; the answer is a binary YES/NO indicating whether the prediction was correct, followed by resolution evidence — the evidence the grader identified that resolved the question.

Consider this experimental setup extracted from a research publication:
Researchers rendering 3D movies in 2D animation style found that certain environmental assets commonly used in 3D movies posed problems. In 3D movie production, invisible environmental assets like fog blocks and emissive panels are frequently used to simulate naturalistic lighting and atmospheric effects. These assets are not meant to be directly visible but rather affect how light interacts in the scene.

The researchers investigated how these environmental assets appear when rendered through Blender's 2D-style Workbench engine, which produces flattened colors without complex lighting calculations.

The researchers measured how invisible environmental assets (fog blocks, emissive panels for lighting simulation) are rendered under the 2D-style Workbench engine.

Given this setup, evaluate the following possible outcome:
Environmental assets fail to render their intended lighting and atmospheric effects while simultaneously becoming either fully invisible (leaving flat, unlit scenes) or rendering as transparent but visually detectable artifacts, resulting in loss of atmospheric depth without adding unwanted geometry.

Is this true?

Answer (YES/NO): NO